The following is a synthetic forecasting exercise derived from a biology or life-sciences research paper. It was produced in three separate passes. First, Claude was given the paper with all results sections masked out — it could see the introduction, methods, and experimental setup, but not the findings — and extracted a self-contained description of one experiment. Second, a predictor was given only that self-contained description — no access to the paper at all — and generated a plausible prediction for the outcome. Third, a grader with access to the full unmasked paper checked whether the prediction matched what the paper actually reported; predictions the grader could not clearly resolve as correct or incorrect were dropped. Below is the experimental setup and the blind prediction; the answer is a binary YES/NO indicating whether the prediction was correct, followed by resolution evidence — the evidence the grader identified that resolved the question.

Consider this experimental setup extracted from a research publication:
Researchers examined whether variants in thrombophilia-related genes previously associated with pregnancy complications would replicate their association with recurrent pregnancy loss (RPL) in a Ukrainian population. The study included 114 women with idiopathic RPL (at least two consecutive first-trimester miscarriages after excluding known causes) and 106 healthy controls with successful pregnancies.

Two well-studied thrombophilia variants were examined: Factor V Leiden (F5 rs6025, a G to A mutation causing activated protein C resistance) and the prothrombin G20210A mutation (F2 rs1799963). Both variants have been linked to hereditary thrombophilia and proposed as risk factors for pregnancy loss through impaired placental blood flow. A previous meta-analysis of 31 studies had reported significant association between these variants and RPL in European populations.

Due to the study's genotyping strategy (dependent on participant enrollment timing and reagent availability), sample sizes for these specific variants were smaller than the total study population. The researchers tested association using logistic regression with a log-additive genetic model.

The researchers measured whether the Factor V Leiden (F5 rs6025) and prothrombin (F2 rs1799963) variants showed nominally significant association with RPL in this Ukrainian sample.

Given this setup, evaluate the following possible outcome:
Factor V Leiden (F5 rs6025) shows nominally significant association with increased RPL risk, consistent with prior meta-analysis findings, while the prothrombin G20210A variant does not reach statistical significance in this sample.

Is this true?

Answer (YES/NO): NO